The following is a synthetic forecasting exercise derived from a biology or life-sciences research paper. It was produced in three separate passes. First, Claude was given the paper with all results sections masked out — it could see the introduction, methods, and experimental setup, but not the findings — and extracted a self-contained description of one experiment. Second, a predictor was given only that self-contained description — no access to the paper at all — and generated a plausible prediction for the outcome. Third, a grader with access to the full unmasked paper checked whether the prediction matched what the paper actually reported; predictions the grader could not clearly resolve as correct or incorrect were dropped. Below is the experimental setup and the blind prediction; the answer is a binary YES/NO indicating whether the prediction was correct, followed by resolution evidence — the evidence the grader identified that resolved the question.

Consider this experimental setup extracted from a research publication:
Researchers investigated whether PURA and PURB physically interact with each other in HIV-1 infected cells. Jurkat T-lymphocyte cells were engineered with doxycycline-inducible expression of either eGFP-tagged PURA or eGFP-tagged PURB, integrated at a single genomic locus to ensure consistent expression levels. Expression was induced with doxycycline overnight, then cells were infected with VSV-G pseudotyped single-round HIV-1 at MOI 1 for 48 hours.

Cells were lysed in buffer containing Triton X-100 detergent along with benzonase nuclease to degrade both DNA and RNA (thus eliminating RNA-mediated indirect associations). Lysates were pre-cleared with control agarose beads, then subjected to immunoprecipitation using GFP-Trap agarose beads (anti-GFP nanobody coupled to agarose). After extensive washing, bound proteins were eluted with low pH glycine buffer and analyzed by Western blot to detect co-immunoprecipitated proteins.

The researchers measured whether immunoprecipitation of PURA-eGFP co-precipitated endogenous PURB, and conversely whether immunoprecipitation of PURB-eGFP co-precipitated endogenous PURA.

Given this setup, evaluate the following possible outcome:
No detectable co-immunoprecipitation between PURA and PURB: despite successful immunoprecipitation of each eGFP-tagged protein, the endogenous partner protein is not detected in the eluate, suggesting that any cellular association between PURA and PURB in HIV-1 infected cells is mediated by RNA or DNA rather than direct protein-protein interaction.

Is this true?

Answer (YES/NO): NO